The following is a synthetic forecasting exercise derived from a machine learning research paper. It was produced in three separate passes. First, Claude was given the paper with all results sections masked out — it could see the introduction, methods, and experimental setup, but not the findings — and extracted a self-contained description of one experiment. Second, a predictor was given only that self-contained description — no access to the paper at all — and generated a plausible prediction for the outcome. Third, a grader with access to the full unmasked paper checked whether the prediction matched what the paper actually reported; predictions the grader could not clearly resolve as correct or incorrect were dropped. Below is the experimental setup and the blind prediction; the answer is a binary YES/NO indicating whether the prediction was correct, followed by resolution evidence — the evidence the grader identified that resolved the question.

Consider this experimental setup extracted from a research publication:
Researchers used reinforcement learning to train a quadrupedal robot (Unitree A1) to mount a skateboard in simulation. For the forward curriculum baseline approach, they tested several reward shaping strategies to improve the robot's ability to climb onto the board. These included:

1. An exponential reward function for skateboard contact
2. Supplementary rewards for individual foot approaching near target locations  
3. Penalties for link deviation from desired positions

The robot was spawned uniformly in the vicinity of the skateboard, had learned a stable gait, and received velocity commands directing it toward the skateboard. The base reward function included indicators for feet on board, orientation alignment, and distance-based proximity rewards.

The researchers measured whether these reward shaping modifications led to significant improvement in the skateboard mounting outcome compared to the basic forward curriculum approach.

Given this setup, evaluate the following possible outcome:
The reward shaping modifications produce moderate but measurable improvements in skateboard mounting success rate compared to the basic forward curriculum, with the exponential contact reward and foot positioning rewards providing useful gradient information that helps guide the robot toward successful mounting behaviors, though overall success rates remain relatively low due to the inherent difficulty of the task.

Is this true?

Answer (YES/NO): NO